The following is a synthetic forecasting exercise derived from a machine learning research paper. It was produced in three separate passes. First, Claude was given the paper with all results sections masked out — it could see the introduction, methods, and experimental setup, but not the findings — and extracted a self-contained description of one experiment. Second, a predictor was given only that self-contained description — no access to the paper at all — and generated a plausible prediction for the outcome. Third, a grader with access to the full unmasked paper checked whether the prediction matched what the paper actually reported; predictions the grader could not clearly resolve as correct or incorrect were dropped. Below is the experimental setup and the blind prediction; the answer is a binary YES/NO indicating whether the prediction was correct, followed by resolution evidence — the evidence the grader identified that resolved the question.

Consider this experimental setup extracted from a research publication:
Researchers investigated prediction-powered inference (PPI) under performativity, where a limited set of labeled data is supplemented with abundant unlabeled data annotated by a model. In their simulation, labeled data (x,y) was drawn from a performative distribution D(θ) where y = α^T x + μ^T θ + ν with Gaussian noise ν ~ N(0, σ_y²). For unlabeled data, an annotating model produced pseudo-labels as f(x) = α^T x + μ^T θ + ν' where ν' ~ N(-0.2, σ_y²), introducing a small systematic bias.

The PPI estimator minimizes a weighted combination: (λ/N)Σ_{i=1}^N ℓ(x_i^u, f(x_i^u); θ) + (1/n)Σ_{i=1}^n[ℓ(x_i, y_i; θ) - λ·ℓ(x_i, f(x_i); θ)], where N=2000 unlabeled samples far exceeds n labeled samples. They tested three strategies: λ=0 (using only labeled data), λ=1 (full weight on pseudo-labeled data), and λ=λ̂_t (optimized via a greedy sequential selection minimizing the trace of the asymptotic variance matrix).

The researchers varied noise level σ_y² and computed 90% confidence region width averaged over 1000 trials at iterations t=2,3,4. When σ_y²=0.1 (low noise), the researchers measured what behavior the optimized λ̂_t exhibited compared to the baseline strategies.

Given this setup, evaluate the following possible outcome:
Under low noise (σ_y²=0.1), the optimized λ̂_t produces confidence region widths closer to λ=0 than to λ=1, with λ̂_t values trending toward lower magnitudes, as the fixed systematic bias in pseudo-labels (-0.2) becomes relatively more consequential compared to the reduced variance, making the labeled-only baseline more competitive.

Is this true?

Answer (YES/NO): YES